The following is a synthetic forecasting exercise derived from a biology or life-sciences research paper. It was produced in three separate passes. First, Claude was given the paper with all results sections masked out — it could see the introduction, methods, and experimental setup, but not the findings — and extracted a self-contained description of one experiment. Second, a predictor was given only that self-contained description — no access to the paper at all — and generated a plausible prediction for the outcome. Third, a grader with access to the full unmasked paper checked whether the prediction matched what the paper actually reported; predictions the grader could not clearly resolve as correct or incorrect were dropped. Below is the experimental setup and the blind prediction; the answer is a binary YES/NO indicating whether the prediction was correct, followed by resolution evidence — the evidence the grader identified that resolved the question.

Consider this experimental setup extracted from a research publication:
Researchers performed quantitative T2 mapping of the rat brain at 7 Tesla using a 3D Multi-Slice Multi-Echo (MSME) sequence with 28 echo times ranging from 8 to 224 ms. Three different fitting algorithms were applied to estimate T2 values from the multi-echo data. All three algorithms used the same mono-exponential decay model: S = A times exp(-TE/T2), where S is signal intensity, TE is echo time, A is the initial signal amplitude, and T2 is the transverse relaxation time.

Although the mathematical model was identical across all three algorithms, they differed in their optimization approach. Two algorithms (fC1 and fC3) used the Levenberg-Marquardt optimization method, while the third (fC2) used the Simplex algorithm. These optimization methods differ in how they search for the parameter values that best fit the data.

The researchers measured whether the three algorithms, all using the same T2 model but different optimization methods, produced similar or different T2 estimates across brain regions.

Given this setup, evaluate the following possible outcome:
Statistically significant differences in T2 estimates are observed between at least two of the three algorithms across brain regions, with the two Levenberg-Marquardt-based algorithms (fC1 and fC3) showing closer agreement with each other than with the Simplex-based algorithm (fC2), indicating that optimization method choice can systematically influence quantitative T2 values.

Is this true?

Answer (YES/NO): NO